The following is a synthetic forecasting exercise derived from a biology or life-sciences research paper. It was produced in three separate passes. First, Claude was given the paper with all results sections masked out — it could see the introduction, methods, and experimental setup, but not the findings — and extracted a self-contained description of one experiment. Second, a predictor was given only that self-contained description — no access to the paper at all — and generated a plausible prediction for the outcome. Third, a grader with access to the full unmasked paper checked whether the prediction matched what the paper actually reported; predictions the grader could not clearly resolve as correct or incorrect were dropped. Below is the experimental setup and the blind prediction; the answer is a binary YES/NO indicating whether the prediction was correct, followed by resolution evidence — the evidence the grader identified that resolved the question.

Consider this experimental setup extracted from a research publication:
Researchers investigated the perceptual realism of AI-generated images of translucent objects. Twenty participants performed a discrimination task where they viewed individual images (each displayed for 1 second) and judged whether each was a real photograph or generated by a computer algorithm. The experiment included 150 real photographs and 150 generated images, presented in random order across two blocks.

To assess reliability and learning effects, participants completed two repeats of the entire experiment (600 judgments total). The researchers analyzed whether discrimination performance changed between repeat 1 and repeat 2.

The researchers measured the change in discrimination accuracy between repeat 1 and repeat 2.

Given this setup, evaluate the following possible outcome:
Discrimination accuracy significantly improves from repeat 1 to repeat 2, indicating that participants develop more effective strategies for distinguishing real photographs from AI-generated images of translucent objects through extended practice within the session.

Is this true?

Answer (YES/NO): NO